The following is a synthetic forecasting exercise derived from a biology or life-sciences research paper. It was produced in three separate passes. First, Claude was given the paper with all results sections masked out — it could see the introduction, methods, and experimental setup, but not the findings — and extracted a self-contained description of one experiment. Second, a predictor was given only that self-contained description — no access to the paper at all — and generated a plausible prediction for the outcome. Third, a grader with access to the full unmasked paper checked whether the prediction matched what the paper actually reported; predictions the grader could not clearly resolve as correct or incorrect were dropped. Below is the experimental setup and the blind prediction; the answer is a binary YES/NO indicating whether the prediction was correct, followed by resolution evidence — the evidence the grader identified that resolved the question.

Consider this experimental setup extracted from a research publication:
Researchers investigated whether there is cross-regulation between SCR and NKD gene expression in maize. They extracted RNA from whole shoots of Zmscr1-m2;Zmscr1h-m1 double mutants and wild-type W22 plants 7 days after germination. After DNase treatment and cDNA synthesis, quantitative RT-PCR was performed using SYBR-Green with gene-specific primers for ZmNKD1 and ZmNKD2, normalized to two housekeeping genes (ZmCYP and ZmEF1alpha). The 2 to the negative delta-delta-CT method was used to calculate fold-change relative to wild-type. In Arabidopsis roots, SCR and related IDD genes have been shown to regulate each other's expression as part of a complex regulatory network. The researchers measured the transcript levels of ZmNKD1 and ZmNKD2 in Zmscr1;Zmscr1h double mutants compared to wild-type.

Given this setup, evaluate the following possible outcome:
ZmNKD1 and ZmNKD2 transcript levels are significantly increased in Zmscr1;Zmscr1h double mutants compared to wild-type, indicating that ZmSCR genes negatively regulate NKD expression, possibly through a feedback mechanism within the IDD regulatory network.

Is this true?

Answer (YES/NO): NO